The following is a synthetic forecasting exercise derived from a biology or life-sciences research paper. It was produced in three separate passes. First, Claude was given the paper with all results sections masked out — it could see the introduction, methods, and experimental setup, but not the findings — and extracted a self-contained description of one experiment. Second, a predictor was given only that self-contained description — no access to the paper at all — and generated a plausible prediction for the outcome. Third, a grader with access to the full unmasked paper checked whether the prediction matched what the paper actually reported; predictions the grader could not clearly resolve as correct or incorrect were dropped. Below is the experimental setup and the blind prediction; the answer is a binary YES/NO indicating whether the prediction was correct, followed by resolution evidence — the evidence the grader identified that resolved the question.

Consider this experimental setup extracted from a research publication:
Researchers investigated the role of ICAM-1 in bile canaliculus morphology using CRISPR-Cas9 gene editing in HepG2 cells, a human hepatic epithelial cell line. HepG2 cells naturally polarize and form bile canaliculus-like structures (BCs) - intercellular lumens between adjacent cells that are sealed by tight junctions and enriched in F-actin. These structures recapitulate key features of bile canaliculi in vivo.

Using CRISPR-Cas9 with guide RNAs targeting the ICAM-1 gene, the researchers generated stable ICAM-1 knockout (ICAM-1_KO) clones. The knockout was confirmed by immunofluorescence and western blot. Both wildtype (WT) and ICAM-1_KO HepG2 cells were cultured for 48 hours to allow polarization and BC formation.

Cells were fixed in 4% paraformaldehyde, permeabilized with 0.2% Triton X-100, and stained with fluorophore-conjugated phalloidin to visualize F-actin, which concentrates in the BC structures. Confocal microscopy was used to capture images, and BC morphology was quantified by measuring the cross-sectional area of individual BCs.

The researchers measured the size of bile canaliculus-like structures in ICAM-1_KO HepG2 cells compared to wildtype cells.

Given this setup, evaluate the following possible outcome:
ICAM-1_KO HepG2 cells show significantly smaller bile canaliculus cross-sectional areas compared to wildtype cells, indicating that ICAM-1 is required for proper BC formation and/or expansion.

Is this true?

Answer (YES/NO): NO